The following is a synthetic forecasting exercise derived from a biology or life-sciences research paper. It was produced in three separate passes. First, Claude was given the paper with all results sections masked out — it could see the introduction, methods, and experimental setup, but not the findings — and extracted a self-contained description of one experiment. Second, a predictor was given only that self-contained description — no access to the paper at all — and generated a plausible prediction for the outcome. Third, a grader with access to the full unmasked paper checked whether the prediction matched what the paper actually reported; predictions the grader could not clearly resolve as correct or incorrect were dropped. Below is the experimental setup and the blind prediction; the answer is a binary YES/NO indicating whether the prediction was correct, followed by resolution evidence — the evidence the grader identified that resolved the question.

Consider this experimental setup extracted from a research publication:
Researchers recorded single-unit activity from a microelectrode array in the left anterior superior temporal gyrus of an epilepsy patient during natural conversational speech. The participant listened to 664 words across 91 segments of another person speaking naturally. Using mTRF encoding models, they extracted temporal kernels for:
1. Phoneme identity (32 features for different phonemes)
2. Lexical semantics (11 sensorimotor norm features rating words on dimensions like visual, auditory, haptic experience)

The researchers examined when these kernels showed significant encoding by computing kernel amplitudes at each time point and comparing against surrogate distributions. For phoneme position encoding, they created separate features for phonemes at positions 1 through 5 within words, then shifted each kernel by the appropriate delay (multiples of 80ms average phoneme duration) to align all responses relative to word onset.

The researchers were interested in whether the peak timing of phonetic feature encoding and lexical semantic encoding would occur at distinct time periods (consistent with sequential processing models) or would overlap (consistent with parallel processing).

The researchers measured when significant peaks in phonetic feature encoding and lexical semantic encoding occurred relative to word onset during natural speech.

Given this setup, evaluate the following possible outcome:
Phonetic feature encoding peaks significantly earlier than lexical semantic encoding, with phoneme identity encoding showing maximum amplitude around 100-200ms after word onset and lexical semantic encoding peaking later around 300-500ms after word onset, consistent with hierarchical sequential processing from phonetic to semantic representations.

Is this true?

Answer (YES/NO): NO